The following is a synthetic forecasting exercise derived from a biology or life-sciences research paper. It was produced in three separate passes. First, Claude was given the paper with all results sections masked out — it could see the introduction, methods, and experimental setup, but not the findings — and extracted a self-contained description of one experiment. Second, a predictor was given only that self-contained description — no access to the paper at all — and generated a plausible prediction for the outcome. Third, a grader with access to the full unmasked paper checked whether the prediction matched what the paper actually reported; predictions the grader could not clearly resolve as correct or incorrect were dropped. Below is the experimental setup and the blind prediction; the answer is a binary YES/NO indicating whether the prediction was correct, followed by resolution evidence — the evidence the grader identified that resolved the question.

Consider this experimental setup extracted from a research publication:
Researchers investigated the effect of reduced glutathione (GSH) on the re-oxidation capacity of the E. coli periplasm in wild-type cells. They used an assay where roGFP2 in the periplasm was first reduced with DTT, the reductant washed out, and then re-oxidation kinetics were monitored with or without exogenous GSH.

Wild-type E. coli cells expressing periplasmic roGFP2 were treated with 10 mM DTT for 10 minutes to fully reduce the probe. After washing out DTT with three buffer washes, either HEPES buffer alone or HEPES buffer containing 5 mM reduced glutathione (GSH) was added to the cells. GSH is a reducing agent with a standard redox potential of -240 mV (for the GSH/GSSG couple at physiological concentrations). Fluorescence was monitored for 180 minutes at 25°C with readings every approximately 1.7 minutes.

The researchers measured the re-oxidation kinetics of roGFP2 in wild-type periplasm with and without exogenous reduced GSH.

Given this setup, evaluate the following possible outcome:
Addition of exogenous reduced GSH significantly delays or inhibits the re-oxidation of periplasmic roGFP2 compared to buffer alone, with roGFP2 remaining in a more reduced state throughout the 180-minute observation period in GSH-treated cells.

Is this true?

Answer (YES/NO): NO